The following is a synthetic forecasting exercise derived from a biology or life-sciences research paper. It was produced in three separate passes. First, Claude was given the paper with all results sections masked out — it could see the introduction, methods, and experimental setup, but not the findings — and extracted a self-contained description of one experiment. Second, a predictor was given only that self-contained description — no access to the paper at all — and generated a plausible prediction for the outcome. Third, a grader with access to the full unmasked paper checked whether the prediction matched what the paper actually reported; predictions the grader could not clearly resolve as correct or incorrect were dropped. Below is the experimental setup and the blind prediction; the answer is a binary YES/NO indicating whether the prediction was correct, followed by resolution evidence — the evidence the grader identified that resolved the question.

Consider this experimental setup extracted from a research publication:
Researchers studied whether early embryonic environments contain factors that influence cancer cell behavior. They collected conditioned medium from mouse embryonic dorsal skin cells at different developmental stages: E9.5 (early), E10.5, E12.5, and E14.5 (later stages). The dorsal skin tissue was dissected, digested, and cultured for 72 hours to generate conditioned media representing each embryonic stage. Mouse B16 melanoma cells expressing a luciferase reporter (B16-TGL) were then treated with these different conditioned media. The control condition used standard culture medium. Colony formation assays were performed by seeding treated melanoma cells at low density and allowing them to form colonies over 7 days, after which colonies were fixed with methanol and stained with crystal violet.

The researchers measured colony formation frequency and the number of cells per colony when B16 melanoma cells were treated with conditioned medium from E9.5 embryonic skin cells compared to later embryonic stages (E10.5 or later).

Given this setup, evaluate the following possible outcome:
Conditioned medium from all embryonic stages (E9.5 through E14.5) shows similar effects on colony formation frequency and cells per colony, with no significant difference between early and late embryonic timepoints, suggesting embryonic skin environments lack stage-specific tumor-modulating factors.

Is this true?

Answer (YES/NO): NO